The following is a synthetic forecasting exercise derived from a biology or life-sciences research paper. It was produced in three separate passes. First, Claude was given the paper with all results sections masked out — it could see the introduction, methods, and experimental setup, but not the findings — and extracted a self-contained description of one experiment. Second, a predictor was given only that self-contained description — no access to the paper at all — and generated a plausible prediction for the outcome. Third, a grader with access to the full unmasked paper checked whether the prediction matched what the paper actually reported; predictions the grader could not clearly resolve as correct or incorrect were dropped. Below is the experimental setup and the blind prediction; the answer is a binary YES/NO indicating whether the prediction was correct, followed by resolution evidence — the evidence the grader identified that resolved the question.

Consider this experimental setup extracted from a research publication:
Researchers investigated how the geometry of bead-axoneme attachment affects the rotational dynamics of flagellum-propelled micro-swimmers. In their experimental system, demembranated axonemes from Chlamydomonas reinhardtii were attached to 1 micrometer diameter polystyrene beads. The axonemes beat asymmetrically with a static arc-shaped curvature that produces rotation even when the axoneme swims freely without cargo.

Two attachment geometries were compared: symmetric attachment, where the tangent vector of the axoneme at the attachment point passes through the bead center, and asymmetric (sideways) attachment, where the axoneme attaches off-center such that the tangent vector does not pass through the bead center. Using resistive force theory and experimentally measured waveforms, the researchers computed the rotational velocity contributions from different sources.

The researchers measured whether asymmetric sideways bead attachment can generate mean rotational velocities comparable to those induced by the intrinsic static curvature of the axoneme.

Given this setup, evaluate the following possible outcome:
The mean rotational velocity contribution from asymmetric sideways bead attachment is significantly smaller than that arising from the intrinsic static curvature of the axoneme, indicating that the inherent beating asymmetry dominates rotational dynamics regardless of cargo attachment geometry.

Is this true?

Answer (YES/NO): NO